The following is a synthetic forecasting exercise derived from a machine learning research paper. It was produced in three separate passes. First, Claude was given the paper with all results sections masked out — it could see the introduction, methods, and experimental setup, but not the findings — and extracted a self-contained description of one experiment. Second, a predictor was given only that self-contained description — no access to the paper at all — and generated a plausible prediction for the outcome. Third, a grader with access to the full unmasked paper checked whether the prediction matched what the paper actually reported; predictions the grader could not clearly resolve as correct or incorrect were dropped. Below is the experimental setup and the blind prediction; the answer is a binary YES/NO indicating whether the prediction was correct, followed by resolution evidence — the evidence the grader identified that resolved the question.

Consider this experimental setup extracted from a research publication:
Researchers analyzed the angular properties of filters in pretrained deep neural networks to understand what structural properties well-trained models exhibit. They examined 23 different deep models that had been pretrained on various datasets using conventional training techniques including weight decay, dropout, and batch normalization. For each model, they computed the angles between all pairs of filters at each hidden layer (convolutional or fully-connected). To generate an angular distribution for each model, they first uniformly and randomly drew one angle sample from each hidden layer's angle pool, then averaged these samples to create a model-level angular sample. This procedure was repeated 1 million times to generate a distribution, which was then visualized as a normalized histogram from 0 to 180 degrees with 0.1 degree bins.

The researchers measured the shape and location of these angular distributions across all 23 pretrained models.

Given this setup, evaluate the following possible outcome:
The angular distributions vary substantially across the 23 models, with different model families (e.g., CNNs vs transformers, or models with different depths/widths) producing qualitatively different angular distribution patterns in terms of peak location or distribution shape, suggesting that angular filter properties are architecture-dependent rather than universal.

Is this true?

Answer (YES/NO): NO